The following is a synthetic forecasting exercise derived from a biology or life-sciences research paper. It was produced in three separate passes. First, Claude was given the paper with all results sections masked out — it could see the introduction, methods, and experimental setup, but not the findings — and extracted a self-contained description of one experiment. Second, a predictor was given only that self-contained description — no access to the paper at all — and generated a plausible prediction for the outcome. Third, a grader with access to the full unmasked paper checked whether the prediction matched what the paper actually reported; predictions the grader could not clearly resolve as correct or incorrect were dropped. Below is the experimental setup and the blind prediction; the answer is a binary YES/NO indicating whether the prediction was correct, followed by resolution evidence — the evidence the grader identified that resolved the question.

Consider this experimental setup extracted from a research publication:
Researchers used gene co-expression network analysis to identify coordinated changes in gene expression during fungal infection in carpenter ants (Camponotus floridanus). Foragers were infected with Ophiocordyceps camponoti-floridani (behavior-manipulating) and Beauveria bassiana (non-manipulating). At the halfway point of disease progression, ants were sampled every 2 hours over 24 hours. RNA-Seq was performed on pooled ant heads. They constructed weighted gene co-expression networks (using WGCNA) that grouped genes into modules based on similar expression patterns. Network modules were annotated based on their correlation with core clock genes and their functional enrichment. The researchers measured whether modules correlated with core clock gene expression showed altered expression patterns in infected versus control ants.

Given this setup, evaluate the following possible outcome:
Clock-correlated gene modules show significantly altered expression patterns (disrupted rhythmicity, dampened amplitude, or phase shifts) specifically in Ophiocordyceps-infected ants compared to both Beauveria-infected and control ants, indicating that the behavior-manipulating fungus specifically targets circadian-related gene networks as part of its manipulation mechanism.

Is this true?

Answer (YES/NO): NO